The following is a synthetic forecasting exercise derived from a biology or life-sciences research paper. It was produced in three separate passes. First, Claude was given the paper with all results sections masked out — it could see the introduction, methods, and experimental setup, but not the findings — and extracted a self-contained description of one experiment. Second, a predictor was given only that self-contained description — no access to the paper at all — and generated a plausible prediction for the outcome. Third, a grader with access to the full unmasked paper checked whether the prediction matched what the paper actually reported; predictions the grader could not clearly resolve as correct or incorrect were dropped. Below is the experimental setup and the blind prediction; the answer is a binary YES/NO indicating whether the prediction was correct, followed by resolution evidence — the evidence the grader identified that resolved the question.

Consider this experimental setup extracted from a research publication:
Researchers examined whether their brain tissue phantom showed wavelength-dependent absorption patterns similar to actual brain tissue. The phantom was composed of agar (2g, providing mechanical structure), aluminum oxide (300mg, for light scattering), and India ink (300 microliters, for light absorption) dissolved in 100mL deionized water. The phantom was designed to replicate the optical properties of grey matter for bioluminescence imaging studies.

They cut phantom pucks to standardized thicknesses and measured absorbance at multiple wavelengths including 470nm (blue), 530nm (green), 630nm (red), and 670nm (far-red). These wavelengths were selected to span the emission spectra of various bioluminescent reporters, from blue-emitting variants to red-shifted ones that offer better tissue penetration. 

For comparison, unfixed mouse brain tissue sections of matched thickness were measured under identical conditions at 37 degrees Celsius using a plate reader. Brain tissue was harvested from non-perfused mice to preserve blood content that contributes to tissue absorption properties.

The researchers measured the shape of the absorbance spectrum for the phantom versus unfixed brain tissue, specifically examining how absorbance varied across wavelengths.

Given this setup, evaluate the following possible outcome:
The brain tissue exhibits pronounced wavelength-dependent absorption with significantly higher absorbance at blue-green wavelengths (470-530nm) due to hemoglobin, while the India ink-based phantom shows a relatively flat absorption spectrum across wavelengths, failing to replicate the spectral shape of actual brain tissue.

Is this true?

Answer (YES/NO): NO